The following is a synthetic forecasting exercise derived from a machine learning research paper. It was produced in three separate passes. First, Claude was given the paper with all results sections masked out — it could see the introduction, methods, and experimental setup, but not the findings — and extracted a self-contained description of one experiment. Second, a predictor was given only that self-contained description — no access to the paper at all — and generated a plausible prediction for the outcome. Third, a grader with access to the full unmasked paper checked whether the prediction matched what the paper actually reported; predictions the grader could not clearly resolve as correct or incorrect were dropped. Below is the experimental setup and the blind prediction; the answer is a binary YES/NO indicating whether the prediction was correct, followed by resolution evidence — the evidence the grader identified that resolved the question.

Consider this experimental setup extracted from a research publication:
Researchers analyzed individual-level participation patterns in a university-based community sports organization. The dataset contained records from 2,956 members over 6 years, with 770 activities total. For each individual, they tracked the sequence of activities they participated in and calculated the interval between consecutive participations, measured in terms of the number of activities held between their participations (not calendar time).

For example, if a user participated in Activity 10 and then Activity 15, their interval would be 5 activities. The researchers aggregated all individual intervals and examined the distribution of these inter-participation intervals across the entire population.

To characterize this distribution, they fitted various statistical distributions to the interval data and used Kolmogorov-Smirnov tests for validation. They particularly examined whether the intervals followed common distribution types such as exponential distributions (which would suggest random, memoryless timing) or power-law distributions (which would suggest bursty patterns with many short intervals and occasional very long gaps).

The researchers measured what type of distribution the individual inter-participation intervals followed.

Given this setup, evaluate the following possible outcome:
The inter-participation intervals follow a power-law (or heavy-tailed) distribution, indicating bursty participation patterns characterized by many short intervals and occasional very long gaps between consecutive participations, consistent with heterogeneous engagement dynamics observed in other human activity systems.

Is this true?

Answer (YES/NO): YES